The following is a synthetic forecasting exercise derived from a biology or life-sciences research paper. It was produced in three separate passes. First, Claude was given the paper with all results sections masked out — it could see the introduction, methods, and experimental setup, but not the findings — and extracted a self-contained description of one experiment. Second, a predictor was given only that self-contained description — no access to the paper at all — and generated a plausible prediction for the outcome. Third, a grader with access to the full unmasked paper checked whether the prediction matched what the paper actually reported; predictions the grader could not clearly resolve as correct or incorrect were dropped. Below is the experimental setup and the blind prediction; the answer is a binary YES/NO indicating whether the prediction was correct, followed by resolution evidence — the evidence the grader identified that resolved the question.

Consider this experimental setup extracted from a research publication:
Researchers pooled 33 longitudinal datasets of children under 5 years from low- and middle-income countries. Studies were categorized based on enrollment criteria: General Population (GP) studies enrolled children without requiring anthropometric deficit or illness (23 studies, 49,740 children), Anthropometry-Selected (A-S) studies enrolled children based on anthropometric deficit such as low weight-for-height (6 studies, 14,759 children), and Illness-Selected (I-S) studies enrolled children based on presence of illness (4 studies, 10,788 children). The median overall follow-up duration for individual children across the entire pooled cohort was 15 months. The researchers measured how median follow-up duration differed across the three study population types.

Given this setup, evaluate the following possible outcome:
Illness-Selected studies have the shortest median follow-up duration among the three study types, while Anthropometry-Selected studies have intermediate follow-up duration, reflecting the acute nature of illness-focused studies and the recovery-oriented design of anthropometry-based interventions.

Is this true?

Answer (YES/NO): NO